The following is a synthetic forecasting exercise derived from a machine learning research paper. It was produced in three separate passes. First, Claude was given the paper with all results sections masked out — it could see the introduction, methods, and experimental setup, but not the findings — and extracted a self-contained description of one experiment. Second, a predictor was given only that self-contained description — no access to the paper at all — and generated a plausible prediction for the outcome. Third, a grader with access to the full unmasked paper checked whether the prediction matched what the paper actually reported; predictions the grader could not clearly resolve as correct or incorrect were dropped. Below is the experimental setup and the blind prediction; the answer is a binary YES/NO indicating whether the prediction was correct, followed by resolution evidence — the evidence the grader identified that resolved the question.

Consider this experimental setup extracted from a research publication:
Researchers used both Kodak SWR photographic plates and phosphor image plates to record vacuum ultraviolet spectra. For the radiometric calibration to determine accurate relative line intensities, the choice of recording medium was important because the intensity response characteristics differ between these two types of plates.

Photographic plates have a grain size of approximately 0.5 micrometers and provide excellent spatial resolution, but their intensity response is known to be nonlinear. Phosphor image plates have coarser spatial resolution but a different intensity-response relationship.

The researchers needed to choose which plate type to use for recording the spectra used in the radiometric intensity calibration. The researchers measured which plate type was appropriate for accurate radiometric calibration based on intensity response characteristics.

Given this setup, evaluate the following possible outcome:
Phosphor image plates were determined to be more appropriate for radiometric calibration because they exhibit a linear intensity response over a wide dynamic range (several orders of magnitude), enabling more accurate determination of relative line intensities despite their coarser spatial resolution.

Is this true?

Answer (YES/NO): YES